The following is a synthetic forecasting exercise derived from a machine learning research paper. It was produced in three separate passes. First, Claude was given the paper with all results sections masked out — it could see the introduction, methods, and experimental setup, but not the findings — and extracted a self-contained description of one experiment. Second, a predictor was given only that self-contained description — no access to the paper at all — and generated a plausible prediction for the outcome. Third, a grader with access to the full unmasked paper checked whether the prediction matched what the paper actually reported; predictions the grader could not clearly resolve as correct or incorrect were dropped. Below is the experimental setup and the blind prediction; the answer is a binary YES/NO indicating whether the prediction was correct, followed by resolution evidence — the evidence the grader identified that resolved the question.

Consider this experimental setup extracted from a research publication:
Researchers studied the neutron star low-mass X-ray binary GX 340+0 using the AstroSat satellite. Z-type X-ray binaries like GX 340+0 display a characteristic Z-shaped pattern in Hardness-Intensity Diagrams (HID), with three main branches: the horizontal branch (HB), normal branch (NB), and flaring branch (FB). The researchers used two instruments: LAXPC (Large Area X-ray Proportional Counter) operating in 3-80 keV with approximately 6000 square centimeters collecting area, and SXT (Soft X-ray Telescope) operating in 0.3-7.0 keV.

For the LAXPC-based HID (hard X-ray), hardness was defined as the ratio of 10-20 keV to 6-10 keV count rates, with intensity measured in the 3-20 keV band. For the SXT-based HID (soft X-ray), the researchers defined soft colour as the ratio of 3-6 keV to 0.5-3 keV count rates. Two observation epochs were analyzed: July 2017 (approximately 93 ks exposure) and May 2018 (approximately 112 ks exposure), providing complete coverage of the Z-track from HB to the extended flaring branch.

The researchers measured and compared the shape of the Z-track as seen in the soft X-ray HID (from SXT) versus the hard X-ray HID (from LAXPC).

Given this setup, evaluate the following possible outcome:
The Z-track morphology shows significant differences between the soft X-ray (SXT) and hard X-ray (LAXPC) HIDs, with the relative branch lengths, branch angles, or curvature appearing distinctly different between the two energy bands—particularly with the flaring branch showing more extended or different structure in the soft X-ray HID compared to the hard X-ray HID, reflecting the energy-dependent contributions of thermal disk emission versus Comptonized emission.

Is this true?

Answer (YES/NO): NO